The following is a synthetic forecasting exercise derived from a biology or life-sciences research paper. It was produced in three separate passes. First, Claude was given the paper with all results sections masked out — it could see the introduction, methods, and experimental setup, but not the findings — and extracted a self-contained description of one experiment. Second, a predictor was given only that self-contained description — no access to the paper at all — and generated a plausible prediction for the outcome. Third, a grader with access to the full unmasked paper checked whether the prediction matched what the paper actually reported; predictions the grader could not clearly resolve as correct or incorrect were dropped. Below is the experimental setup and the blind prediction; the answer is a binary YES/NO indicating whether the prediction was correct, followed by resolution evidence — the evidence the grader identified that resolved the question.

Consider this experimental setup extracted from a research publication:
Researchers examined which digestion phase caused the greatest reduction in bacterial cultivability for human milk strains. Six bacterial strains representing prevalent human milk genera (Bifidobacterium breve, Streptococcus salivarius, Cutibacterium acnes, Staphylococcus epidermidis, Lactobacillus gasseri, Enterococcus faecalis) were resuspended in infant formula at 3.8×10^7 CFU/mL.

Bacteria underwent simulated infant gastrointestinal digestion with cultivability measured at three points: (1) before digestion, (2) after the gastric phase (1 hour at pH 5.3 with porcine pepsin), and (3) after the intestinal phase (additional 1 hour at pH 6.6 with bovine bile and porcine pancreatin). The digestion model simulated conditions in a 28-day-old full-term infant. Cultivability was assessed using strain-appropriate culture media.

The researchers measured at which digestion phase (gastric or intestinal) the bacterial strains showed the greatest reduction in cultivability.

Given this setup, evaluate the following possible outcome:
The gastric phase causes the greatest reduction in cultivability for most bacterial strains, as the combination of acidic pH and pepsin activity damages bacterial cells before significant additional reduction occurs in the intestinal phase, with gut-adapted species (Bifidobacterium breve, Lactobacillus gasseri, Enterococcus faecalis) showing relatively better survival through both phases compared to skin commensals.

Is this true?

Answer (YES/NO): NO